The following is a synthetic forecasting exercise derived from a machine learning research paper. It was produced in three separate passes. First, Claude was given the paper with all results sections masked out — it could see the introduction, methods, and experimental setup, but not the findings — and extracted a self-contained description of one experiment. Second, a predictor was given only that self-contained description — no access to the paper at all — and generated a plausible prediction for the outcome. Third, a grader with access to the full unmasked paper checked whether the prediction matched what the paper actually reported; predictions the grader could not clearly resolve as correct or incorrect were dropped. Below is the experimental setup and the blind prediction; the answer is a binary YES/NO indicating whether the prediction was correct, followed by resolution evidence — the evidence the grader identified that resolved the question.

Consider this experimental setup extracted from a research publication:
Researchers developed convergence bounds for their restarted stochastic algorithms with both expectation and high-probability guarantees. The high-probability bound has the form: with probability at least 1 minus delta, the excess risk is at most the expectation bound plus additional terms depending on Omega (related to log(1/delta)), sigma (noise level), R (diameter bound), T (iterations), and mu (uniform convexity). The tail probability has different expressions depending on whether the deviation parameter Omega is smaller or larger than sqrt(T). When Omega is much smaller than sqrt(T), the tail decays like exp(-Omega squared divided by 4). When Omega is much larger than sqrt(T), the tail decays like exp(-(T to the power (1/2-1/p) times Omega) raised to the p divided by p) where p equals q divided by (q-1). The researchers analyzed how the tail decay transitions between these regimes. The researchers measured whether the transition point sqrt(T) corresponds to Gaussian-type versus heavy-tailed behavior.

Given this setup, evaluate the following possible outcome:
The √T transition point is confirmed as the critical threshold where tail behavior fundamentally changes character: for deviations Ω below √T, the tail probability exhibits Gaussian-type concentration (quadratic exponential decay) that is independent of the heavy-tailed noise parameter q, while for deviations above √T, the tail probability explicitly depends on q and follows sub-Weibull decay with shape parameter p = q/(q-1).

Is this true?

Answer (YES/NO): YES